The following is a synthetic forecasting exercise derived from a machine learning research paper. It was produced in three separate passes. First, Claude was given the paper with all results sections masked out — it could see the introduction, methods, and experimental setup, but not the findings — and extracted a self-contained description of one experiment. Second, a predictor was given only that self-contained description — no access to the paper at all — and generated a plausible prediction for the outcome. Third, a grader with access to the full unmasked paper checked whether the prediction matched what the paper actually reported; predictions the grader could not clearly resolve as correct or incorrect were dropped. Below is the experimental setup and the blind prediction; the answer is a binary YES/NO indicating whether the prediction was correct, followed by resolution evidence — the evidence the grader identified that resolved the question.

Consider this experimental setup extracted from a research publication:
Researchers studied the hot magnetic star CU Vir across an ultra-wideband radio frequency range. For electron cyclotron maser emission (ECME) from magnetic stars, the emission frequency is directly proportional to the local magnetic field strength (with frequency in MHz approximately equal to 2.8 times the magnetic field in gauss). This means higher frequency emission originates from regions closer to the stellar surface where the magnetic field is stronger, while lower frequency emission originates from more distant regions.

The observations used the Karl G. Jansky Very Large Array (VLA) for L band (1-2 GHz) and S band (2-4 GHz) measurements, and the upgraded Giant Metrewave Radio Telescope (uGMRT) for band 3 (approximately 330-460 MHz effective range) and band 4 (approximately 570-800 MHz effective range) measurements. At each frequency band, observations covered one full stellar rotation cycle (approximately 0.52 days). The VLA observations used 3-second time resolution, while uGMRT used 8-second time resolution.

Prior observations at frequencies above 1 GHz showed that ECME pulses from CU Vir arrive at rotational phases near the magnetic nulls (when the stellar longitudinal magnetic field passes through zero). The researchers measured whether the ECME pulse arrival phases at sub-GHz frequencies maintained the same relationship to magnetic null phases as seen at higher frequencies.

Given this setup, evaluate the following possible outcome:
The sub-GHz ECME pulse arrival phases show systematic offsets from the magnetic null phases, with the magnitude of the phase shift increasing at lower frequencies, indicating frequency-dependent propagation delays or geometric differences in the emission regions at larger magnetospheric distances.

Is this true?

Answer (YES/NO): YES